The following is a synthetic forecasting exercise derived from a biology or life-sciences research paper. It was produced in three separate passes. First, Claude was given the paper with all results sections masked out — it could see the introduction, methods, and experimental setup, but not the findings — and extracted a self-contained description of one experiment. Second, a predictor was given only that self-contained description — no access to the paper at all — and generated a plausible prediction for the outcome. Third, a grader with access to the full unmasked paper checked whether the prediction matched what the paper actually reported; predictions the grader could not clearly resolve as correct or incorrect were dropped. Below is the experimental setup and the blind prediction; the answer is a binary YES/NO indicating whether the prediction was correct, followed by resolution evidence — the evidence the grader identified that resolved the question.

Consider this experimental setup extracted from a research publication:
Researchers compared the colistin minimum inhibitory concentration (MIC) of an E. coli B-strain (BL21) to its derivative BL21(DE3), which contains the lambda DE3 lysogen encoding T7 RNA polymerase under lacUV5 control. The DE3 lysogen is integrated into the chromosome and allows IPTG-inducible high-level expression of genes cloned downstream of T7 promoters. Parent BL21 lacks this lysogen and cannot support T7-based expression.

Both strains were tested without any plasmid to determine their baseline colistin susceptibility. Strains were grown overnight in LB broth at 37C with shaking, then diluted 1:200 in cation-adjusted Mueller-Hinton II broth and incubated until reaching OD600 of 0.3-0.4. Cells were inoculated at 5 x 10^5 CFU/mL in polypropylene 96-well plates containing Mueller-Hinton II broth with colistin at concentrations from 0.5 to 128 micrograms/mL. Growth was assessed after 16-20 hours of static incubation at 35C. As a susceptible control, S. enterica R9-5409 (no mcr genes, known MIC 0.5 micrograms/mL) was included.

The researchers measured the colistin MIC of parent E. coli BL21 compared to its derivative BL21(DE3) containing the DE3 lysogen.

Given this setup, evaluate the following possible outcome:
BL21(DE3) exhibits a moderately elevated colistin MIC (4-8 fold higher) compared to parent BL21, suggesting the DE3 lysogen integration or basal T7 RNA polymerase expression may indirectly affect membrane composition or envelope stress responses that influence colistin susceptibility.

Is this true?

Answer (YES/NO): NO